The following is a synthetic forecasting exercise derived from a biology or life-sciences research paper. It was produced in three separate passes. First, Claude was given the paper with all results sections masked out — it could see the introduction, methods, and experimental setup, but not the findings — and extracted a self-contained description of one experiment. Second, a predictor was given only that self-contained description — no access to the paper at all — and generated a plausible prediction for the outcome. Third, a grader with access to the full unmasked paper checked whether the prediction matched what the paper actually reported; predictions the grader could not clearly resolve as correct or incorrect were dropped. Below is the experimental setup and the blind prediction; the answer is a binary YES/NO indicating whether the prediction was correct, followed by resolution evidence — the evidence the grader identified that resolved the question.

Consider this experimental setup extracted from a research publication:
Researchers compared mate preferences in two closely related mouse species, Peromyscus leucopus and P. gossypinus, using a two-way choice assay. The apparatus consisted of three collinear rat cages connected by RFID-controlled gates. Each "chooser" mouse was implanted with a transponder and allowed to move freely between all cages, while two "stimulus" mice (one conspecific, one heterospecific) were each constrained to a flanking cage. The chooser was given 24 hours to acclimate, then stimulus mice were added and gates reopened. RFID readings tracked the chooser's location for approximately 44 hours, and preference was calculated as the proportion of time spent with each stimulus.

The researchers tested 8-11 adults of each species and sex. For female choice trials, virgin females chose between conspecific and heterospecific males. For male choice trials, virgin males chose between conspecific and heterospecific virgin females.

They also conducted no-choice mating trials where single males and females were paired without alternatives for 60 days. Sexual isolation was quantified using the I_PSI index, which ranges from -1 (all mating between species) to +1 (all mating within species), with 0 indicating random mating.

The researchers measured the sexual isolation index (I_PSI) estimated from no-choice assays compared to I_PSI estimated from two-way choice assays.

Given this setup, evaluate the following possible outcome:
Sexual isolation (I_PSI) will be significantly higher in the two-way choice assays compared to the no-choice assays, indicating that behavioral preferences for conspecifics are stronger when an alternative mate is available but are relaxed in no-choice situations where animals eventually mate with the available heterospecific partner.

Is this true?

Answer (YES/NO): YES